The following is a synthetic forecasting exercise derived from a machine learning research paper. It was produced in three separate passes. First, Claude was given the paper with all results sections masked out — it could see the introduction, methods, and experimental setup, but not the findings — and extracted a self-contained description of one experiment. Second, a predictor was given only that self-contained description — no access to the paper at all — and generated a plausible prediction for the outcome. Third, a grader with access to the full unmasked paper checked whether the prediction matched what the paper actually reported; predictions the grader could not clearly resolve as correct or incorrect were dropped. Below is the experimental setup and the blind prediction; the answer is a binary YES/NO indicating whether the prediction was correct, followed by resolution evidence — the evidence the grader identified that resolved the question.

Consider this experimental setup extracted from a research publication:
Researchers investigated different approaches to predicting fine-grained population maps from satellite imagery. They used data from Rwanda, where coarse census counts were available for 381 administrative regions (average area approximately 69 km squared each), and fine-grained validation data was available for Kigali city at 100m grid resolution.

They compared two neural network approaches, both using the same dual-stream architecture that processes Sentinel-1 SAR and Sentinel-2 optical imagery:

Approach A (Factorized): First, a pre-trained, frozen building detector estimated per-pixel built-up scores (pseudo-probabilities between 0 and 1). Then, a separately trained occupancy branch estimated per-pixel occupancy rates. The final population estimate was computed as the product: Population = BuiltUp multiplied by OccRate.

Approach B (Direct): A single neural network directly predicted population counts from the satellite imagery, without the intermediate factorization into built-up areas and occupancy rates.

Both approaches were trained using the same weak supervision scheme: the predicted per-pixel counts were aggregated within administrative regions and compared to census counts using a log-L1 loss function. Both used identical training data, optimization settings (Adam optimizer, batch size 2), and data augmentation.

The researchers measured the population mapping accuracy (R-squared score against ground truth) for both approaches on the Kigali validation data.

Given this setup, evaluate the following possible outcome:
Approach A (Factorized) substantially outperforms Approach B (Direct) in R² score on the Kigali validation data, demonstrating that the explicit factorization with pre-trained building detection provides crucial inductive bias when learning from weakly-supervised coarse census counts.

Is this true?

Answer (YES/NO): YES